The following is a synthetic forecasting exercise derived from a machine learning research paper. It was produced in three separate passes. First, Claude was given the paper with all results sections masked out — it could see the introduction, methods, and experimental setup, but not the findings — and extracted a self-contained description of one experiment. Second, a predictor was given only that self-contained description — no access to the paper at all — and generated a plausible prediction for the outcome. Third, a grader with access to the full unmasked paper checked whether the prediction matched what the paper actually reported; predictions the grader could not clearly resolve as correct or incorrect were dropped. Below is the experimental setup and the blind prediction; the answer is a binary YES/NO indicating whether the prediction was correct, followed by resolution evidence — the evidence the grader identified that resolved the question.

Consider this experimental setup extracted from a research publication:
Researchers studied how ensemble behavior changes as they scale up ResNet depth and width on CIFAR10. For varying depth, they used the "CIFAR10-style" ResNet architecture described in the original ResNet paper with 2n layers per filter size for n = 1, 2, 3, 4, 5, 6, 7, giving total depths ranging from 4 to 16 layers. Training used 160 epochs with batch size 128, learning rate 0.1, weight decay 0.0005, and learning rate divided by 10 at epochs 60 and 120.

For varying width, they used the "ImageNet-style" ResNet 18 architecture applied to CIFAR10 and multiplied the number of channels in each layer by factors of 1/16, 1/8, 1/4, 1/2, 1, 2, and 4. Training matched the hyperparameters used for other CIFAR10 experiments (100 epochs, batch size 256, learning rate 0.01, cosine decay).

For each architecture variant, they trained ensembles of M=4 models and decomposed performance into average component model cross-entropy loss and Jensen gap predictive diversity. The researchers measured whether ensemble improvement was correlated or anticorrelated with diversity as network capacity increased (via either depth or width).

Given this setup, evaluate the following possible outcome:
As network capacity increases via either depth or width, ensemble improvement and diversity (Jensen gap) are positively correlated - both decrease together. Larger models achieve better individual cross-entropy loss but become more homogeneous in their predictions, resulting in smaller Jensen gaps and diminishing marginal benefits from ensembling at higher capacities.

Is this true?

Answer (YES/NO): NO